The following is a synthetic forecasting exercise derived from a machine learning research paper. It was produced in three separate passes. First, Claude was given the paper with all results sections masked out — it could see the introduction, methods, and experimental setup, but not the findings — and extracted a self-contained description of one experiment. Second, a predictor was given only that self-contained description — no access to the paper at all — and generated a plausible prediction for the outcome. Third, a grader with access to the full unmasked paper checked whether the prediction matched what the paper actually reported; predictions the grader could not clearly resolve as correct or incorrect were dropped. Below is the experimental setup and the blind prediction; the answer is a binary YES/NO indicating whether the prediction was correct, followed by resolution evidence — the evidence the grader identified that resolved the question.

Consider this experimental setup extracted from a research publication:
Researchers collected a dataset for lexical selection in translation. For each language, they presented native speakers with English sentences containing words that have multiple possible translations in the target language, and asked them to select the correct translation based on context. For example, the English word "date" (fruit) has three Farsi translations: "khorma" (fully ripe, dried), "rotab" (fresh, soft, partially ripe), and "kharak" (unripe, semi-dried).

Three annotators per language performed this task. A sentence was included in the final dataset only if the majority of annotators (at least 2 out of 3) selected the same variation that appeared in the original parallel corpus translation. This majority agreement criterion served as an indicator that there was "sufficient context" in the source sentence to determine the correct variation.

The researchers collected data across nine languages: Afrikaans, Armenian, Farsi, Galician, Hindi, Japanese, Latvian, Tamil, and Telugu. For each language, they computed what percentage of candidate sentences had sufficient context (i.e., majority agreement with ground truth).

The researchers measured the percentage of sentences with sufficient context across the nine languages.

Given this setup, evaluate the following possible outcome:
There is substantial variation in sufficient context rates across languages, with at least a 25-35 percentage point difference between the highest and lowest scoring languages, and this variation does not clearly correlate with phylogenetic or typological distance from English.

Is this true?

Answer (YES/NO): NO